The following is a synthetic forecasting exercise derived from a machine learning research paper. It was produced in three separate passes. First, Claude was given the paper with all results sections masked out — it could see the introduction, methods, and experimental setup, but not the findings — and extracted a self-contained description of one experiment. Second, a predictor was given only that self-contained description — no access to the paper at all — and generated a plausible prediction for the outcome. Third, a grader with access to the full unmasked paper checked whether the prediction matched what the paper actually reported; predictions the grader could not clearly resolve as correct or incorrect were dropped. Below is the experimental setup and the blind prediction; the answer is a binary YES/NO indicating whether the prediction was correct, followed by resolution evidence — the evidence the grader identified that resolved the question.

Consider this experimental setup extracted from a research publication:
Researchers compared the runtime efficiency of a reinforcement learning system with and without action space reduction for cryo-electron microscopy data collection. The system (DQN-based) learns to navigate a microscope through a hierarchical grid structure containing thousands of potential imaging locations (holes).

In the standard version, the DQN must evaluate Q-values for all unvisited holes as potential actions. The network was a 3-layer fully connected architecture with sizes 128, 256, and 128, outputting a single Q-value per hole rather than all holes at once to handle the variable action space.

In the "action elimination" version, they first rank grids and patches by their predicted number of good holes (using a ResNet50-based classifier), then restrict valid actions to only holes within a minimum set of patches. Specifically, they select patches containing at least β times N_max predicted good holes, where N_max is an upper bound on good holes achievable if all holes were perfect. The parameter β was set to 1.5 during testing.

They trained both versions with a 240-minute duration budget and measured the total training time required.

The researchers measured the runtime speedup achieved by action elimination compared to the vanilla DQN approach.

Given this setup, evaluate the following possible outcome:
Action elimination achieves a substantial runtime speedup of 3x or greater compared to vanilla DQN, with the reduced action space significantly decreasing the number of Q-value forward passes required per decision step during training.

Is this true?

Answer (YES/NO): NO